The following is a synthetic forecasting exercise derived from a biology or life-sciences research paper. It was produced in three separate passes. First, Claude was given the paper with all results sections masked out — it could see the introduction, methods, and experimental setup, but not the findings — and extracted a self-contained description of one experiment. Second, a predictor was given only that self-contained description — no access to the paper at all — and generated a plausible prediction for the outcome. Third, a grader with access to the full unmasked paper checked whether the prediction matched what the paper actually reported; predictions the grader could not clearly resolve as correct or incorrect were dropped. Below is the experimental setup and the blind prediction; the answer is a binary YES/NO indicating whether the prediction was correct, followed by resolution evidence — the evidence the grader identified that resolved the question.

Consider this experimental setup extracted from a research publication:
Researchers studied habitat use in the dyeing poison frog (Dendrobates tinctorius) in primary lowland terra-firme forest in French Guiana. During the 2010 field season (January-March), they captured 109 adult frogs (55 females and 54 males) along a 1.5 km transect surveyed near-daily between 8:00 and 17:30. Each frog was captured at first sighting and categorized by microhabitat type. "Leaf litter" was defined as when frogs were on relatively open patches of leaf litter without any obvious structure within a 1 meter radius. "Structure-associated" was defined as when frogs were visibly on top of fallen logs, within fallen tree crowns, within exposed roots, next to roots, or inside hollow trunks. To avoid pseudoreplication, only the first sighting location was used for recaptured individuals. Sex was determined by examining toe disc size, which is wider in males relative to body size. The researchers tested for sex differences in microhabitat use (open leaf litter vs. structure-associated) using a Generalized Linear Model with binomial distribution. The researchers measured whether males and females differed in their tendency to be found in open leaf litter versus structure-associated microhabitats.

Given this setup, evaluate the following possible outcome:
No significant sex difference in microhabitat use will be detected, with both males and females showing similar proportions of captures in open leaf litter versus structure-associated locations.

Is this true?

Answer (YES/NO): NO